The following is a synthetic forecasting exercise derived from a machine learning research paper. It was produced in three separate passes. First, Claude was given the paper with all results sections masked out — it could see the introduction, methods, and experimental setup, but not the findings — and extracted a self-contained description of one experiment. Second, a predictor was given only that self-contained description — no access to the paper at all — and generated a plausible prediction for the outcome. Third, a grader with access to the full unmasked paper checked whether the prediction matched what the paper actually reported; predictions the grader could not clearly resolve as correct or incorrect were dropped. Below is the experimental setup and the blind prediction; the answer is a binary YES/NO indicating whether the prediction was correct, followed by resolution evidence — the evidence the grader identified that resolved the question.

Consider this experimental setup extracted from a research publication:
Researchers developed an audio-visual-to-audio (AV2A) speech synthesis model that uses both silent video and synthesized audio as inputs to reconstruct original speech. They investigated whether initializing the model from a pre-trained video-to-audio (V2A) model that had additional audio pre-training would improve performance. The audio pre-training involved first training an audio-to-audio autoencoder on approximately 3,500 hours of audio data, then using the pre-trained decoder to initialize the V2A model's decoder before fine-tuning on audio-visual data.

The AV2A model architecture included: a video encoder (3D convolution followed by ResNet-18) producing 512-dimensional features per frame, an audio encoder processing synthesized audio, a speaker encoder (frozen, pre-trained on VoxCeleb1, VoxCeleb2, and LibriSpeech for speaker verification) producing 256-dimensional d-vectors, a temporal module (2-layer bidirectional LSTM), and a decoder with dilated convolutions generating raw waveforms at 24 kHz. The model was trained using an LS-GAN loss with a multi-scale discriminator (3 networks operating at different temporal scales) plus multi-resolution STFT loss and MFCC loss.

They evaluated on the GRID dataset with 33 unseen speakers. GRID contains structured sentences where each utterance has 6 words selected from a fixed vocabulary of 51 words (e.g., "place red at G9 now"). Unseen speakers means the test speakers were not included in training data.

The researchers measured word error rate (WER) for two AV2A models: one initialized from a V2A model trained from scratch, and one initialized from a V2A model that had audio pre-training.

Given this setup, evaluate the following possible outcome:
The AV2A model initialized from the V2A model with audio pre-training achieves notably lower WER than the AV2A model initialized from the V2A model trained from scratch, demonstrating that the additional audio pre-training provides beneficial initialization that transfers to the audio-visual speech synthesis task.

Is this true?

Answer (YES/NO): NO